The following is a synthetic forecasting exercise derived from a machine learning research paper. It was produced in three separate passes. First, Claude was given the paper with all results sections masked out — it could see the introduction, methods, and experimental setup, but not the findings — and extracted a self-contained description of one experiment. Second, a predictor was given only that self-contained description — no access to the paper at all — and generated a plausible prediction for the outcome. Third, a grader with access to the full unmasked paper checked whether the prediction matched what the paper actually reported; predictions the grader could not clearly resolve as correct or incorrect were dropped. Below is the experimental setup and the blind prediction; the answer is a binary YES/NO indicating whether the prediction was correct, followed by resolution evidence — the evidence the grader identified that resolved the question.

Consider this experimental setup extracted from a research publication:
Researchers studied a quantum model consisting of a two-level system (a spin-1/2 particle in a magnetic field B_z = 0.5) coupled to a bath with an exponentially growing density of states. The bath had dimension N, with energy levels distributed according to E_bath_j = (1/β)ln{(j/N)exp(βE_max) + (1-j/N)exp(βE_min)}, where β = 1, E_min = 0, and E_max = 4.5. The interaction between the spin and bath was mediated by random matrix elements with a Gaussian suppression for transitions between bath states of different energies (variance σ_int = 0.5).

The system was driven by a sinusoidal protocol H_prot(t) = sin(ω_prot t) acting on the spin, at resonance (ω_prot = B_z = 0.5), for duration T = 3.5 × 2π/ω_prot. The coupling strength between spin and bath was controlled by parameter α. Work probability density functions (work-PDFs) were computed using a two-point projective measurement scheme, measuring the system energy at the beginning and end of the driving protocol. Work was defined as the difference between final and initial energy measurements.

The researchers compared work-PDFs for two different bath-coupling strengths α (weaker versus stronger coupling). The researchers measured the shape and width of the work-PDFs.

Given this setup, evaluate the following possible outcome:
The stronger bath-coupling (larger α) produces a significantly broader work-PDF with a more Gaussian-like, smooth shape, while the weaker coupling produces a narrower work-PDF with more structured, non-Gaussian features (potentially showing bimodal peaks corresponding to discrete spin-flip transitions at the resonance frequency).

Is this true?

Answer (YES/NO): YES